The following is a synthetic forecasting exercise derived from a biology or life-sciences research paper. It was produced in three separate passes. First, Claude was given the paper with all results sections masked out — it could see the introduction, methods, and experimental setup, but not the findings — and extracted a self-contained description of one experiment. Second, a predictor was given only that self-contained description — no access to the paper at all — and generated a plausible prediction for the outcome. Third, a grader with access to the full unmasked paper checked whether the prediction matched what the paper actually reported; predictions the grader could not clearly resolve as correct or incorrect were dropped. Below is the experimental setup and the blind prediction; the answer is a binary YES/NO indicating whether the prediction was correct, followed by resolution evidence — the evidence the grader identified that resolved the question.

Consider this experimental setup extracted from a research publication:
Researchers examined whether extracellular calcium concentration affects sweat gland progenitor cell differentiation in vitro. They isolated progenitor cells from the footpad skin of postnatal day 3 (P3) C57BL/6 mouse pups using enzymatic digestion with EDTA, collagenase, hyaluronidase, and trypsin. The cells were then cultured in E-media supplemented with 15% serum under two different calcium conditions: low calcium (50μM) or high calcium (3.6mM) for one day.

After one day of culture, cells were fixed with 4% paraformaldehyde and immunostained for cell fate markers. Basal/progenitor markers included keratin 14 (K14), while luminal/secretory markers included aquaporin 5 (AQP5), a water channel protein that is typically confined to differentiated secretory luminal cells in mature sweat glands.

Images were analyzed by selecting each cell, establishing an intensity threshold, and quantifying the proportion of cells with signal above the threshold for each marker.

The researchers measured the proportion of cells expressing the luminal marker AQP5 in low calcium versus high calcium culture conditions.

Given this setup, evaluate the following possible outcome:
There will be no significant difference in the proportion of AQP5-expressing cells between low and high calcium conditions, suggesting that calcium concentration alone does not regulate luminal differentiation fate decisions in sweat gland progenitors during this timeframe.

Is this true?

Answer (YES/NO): NO